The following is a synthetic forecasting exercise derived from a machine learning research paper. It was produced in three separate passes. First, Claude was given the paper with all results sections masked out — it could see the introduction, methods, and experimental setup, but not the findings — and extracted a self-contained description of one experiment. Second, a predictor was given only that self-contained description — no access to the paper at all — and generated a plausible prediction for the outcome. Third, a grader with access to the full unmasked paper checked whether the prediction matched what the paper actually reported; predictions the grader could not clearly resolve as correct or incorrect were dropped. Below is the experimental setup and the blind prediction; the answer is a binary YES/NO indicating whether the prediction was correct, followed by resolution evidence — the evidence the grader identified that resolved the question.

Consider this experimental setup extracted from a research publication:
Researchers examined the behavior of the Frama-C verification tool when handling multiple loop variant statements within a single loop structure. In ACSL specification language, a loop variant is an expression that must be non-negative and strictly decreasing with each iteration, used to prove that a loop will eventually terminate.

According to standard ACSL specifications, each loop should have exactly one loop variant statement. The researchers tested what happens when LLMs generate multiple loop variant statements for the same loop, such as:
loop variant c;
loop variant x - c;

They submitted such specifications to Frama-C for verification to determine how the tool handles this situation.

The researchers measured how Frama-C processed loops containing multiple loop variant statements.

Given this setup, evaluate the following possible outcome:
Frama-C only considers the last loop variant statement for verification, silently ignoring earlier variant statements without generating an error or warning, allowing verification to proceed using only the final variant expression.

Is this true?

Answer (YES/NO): NO